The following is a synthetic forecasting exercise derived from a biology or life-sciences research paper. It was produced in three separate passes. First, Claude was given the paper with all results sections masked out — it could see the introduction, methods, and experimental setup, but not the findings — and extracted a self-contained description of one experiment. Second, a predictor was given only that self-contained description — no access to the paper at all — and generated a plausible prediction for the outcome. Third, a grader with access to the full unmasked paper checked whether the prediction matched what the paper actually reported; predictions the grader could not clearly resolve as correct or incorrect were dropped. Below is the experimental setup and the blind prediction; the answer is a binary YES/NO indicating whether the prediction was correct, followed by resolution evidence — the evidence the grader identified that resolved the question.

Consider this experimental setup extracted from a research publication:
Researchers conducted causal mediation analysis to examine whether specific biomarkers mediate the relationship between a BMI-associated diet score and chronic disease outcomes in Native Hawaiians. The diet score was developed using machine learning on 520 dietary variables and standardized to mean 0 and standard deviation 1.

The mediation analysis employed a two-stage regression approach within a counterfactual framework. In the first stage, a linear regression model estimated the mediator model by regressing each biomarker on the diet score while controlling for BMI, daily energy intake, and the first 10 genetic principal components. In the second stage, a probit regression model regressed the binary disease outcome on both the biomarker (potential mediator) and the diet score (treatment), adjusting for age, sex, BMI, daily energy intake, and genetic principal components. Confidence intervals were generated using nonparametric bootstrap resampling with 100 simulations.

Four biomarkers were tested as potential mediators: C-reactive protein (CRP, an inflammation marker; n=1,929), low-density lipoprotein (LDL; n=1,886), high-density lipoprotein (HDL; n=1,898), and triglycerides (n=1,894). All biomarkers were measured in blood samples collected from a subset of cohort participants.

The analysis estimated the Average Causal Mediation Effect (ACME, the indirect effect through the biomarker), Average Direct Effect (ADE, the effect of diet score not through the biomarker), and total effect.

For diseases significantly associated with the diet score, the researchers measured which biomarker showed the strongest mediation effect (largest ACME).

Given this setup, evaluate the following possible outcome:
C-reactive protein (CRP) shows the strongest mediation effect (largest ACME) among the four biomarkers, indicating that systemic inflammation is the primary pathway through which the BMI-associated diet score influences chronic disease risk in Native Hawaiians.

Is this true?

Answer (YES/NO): NO